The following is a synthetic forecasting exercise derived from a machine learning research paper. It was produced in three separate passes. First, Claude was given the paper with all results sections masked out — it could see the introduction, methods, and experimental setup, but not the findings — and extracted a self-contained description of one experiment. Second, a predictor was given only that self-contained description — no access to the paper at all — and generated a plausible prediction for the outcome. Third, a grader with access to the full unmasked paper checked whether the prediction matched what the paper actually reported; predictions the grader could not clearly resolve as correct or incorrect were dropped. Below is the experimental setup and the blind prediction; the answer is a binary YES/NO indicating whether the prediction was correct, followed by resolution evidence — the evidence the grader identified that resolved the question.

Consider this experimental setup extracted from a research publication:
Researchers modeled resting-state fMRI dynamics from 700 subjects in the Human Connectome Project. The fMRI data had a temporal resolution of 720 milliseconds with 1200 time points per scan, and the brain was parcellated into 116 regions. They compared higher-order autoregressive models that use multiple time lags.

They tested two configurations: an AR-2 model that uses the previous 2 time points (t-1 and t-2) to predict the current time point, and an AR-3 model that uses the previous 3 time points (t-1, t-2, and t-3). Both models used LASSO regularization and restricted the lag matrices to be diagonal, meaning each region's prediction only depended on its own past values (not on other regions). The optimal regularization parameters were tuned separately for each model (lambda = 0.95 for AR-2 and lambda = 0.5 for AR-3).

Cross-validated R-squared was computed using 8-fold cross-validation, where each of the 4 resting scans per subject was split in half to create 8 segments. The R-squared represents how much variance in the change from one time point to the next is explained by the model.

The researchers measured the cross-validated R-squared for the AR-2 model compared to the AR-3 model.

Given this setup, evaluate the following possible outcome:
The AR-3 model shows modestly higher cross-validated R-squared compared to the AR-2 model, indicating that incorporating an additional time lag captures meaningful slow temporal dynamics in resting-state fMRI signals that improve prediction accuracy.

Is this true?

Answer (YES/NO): NO